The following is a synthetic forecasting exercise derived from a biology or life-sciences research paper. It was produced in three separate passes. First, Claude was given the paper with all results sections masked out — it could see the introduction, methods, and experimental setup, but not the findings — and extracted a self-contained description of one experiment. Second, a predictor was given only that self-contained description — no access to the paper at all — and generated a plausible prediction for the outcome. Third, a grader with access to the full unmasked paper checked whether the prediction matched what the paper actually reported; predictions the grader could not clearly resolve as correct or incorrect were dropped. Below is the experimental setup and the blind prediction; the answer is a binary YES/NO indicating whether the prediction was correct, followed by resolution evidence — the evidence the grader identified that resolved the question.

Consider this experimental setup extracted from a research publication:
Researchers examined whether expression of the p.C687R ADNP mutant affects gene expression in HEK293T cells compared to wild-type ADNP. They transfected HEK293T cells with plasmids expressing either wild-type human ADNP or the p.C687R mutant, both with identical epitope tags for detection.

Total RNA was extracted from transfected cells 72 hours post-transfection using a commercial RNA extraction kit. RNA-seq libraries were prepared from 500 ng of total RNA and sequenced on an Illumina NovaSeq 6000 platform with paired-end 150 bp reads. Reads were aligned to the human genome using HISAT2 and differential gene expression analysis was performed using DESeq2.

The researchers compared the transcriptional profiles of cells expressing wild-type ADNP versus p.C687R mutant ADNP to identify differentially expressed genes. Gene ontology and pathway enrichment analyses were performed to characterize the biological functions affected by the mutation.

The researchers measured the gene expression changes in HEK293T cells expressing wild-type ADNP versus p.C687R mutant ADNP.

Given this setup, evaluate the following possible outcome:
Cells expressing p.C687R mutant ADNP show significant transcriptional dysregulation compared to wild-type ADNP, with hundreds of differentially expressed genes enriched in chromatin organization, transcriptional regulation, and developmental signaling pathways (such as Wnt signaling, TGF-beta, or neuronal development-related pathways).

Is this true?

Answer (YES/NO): NO